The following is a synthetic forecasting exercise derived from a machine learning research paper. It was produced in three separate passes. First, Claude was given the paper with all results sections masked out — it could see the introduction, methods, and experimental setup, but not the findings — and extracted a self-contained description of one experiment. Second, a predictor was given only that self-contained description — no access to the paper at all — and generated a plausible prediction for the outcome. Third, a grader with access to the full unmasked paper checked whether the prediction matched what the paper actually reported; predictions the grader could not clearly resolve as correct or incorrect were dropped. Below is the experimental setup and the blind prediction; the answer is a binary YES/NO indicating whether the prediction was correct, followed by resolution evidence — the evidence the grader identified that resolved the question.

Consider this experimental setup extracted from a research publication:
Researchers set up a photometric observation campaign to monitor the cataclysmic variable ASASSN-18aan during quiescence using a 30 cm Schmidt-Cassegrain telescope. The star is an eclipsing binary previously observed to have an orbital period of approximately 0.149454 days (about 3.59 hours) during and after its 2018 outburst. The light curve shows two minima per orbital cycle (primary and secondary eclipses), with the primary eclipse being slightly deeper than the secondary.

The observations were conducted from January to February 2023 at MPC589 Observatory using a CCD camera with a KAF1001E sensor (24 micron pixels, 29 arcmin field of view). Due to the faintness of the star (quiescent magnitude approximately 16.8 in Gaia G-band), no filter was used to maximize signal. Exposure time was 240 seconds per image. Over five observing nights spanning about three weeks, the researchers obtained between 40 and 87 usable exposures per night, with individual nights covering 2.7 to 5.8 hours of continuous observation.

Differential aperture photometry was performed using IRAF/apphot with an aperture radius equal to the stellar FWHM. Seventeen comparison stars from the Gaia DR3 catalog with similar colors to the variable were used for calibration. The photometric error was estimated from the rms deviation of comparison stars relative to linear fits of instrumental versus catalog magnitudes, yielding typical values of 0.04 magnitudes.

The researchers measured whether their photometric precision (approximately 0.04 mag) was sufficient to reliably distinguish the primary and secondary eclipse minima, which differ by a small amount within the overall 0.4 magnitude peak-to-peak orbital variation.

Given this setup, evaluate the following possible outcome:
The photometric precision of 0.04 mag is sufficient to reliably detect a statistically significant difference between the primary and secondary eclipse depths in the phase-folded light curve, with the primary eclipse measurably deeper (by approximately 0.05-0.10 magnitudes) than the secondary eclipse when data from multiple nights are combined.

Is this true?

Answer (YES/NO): NO